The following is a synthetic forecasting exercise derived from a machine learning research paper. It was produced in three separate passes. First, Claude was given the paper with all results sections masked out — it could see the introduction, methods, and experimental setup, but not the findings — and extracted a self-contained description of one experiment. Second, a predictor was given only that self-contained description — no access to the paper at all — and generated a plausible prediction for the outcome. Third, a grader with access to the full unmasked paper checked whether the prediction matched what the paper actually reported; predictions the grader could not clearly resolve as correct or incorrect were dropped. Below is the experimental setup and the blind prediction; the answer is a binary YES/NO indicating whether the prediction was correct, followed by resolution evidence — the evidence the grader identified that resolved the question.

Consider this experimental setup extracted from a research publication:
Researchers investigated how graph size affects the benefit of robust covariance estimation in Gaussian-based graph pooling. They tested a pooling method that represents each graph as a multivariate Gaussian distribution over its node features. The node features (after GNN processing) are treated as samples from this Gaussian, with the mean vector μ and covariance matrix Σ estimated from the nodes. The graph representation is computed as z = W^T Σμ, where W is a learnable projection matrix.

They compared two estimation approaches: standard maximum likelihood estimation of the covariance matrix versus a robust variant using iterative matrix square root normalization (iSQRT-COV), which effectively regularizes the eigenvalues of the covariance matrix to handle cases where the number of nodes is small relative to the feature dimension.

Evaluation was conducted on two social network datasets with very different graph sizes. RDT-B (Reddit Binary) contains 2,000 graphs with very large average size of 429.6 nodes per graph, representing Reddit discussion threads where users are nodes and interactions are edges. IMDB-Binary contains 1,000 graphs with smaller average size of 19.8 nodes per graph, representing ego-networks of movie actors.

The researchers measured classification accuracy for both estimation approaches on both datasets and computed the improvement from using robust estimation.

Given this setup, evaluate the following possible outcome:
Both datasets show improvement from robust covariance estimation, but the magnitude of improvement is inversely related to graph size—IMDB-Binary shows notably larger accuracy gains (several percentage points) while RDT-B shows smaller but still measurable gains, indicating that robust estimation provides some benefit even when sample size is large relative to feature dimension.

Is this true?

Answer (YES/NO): NO